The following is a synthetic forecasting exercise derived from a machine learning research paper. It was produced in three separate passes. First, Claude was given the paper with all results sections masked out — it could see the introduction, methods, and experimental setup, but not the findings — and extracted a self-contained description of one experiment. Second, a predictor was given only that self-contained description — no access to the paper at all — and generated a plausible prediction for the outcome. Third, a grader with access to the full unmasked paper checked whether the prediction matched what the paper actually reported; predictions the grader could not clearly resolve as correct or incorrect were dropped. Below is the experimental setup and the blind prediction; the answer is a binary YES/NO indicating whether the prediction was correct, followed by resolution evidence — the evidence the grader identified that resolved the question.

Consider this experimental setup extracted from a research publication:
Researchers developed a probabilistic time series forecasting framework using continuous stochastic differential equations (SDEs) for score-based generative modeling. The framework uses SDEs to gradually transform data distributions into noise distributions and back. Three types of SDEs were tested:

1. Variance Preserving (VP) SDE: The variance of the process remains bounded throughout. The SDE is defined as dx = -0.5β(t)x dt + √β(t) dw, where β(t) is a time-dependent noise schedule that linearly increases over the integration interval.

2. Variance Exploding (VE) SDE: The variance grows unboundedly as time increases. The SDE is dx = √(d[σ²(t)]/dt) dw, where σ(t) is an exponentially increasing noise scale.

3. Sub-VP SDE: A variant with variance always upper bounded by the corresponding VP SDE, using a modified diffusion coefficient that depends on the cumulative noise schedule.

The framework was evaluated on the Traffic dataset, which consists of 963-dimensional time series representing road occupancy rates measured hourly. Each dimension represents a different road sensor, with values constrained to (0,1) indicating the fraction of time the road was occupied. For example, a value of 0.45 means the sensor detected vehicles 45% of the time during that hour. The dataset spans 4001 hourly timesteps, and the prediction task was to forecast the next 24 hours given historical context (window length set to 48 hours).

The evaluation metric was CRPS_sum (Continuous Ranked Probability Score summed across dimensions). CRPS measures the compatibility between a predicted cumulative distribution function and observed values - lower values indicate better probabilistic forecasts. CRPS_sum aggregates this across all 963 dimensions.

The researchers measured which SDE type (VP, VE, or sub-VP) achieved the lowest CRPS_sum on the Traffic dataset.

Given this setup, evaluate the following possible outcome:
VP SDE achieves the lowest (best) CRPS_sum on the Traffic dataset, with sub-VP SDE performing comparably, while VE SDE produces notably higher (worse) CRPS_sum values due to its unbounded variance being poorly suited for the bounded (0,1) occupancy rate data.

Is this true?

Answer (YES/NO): NO